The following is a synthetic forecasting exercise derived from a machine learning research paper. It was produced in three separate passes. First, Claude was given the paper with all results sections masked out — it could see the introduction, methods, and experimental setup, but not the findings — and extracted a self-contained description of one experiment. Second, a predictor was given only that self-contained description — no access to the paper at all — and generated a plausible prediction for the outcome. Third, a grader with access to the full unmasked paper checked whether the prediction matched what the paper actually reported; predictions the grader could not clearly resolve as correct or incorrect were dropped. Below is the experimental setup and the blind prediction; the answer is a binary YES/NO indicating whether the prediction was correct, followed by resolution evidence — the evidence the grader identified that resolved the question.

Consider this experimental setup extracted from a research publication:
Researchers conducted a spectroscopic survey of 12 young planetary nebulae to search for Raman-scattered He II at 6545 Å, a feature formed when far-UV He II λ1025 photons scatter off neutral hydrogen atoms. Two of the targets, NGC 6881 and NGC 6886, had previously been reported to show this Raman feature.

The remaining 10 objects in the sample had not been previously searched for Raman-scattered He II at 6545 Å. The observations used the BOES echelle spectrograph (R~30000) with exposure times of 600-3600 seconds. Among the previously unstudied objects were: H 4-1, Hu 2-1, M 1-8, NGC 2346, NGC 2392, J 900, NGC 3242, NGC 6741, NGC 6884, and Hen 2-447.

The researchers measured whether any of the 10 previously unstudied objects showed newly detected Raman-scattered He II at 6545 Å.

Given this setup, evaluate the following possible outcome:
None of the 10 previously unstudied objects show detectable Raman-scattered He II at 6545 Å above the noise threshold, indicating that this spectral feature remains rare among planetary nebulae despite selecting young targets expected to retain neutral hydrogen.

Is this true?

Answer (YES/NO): NO